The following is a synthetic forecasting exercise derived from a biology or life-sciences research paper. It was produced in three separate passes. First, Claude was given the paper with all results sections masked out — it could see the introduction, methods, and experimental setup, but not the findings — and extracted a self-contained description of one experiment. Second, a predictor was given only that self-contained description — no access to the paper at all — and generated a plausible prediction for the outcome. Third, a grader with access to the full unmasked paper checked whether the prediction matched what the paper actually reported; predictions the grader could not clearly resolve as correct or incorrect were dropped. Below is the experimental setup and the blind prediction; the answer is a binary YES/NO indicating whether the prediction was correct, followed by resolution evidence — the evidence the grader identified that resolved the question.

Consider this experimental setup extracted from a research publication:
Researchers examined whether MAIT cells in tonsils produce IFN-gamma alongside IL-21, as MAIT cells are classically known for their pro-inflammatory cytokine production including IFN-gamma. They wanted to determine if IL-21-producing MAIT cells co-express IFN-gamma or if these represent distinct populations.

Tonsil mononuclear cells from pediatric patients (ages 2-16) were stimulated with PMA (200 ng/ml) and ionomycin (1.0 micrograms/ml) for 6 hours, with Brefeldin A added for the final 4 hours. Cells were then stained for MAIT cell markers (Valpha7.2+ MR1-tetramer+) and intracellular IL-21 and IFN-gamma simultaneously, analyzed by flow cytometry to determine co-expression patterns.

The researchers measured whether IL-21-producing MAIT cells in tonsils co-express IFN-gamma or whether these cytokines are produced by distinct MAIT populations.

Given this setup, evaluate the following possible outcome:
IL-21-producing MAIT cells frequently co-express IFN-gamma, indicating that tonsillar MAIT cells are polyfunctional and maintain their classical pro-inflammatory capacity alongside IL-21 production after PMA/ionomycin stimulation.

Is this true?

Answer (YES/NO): NO